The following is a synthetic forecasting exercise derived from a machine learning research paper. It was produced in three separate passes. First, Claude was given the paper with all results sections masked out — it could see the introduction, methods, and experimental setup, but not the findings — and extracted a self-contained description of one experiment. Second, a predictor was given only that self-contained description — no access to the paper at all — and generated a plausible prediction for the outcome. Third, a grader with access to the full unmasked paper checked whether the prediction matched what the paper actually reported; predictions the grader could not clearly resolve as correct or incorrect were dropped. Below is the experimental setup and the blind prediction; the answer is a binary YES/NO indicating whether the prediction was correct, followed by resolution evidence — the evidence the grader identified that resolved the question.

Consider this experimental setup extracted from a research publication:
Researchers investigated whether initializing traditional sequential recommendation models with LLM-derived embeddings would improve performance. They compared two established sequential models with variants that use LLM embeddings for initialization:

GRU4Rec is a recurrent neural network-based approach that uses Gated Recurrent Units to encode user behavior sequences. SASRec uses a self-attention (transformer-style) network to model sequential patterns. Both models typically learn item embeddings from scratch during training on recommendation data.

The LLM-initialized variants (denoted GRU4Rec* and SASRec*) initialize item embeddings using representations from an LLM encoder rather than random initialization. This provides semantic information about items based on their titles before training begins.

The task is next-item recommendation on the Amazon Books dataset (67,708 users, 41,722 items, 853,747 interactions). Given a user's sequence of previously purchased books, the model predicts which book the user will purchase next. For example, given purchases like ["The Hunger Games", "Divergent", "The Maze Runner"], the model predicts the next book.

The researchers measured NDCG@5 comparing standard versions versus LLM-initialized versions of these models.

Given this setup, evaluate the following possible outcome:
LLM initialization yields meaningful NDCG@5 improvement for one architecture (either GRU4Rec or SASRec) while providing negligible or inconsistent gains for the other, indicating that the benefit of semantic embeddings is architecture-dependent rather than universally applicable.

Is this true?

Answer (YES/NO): NO